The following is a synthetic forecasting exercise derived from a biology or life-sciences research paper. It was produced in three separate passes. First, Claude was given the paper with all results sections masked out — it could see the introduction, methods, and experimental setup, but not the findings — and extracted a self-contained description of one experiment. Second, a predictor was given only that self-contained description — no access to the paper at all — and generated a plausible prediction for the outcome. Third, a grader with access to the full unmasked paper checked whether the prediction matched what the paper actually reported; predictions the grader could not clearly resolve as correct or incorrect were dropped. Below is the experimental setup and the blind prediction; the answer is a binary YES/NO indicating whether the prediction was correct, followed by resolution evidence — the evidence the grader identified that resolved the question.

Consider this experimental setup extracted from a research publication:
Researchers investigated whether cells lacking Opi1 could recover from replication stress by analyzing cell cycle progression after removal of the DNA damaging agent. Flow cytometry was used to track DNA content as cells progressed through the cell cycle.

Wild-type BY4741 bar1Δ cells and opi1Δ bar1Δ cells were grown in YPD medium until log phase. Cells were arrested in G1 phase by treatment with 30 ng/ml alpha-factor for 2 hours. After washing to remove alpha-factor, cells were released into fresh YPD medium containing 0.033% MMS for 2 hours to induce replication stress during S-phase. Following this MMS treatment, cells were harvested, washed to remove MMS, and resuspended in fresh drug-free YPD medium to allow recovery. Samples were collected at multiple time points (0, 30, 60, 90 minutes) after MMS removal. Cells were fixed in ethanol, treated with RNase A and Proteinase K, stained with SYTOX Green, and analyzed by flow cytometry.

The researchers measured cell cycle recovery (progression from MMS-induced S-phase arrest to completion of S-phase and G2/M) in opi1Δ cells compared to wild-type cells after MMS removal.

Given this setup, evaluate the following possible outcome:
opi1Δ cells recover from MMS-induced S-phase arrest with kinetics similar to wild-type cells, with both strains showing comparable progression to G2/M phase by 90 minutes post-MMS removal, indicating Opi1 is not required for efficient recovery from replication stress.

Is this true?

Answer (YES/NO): NO